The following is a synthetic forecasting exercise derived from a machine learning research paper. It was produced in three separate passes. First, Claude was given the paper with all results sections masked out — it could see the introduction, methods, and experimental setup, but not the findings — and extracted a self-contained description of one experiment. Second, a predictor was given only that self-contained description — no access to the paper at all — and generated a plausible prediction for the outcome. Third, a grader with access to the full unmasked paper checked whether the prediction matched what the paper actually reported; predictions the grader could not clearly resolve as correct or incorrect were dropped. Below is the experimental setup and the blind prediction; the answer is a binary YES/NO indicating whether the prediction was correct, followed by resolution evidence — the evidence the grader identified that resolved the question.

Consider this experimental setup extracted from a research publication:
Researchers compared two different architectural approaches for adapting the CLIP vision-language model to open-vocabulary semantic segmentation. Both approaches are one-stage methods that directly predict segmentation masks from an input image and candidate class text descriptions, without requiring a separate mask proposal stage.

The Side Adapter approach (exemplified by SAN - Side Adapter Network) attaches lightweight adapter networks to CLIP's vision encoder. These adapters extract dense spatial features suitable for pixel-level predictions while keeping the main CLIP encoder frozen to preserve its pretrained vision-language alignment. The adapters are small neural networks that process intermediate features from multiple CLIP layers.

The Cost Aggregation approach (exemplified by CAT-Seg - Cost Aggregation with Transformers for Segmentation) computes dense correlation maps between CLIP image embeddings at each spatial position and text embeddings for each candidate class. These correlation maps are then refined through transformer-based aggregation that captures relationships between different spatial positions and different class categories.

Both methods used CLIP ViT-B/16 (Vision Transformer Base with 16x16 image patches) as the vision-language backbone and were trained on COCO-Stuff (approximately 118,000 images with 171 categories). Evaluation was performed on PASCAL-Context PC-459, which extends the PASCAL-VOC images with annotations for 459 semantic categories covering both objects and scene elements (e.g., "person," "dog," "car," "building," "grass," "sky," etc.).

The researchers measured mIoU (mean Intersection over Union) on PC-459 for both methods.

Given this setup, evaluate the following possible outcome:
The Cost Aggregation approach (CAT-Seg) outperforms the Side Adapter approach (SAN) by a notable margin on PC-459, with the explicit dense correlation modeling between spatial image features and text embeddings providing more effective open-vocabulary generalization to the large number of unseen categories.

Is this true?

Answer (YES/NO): YES